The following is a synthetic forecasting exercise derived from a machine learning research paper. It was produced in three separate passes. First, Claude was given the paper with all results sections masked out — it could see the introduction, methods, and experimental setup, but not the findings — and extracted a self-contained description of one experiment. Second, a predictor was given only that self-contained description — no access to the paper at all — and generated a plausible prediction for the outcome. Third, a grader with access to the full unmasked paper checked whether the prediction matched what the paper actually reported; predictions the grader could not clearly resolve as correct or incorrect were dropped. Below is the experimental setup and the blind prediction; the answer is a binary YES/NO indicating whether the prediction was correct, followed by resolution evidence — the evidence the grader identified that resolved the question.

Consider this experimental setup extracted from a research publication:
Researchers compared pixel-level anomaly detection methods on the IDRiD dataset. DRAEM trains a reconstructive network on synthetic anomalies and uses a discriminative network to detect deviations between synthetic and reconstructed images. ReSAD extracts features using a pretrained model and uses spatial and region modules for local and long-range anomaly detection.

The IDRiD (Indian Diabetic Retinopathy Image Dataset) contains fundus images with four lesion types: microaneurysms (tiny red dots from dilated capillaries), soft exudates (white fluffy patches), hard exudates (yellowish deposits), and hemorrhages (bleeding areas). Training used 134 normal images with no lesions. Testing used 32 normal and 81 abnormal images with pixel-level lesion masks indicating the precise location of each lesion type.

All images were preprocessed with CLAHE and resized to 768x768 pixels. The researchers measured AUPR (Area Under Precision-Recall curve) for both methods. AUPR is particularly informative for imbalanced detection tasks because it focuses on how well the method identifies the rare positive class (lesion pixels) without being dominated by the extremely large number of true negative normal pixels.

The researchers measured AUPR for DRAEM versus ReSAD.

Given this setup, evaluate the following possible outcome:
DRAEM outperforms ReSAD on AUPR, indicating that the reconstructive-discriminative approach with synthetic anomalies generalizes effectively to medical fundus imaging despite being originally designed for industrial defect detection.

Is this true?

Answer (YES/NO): NO